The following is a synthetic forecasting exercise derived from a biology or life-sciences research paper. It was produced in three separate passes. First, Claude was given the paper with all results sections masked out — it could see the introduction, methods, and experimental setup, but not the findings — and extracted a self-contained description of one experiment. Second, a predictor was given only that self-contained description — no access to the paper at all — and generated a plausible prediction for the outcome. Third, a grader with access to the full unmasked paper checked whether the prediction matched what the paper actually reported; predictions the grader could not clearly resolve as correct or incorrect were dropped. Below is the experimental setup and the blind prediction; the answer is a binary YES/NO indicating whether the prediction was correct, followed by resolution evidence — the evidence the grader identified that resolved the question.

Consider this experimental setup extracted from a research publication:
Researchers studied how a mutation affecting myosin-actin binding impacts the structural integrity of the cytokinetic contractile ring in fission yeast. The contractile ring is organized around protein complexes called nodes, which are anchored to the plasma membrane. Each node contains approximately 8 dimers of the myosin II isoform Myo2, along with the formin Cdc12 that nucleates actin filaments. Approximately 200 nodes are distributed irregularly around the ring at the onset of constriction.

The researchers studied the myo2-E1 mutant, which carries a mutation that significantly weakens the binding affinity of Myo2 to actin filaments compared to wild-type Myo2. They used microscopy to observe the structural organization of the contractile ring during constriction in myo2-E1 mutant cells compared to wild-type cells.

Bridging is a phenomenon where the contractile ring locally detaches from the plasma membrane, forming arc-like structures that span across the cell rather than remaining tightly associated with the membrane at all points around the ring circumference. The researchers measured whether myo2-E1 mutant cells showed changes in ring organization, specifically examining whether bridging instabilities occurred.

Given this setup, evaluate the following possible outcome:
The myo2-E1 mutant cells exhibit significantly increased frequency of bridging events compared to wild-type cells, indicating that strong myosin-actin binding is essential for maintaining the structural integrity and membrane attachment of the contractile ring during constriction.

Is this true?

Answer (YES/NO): YES